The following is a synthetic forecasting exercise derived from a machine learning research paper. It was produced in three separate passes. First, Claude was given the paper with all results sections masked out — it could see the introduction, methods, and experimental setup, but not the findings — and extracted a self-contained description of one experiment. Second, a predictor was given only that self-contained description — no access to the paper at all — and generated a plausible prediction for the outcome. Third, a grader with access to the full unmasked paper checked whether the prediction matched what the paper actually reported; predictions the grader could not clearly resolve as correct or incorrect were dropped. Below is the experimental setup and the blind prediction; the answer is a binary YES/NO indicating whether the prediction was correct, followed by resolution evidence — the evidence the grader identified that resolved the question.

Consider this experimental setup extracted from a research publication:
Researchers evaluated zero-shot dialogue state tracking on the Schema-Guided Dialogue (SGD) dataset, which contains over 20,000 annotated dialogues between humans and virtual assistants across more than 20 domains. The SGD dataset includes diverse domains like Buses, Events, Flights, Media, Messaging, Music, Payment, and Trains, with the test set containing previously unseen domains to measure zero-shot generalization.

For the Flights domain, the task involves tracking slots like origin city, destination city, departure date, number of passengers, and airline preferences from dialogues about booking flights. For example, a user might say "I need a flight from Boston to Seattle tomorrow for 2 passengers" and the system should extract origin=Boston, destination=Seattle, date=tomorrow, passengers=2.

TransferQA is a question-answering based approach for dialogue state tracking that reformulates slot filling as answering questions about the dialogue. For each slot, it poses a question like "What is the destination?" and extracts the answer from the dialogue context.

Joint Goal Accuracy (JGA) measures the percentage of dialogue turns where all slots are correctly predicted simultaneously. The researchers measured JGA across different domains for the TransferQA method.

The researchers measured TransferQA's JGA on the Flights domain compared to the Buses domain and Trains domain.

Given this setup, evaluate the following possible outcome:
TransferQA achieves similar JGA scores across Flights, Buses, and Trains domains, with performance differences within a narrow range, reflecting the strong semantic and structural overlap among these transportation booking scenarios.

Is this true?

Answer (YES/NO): NO